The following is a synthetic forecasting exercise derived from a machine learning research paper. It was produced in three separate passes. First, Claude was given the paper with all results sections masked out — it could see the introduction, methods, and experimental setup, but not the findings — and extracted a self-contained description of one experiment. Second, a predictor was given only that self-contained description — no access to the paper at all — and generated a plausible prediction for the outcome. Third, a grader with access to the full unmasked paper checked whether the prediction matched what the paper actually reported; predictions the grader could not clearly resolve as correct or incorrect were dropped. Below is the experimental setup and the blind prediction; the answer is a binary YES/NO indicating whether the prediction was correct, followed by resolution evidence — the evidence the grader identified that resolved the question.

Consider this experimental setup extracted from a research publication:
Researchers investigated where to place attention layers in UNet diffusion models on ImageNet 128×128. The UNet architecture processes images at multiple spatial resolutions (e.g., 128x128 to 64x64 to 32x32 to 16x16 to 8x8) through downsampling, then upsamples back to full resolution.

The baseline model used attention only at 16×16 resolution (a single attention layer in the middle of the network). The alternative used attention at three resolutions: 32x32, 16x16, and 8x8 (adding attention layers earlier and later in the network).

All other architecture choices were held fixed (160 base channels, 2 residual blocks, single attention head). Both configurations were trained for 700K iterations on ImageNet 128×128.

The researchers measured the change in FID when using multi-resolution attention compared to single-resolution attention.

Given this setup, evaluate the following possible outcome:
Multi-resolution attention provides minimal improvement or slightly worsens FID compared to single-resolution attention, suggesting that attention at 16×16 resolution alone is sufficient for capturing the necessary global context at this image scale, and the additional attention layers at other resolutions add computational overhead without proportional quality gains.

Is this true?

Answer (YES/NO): NO